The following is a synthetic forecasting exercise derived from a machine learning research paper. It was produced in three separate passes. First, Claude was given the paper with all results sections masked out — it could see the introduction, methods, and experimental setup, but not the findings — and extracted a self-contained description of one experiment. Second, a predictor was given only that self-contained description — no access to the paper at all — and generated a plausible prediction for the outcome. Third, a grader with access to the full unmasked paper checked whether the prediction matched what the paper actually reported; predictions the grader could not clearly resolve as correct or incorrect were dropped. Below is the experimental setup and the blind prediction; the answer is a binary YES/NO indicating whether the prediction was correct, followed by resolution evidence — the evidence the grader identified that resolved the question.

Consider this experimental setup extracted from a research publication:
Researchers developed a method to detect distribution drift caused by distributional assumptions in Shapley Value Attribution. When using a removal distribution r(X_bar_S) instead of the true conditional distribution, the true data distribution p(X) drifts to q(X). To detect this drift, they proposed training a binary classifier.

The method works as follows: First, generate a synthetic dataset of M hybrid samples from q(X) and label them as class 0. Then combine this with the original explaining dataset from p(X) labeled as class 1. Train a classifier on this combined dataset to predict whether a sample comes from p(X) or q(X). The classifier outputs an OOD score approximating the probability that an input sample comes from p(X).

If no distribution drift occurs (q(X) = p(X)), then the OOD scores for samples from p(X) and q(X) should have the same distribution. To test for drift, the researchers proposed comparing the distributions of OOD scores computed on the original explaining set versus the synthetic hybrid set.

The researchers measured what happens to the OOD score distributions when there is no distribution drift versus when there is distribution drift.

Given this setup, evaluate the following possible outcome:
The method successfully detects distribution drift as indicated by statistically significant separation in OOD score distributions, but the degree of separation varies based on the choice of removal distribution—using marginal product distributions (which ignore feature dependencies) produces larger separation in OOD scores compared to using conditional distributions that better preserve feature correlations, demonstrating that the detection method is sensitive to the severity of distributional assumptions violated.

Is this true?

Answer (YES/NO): NO